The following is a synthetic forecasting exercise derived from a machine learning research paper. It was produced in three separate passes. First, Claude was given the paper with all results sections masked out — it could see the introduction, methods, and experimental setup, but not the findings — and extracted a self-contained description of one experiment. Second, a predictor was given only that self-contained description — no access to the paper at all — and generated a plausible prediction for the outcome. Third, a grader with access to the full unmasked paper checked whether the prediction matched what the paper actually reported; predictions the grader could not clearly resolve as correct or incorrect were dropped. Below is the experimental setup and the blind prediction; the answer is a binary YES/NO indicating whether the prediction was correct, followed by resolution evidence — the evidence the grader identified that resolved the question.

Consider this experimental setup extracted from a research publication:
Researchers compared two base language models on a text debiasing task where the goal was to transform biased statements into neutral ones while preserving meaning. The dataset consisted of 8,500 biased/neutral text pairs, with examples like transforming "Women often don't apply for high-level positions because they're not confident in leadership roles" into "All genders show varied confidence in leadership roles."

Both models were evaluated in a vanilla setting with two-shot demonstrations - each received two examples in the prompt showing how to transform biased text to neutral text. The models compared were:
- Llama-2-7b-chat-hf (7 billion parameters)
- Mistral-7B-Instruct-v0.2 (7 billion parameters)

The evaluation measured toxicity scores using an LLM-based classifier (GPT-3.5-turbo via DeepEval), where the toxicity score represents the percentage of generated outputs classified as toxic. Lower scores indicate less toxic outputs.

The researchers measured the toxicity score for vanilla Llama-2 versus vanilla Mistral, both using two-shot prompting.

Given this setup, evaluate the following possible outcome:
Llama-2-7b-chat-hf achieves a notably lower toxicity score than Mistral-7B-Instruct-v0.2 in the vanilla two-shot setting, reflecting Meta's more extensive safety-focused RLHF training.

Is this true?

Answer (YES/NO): NO